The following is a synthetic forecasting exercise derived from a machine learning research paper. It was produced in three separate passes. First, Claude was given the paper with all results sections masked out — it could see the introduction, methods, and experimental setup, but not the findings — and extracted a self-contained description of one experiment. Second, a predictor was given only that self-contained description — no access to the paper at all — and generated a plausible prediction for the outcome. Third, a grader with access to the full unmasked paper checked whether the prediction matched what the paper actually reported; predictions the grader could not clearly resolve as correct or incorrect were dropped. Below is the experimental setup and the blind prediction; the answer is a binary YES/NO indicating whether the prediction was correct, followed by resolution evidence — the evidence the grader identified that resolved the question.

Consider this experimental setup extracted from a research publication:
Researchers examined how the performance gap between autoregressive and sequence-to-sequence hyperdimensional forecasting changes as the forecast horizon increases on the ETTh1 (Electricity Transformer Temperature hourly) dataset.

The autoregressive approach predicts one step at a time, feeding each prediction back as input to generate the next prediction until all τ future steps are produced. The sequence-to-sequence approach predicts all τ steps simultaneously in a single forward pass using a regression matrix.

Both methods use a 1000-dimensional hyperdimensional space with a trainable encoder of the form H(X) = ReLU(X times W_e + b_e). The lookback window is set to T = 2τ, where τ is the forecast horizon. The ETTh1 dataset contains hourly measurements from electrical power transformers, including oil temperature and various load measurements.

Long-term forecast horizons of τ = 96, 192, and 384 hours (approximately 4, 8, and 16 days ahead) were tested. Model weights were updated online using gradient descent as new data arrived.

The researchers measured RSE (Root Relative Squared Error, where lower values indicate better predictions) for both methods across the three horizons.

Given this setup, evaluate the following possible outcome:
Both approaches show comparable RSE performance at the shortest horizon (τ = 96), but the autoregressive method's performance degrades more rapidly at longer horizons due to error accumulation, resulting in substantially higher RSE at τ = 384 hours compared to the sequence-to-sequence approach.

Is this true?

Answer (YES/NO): NO